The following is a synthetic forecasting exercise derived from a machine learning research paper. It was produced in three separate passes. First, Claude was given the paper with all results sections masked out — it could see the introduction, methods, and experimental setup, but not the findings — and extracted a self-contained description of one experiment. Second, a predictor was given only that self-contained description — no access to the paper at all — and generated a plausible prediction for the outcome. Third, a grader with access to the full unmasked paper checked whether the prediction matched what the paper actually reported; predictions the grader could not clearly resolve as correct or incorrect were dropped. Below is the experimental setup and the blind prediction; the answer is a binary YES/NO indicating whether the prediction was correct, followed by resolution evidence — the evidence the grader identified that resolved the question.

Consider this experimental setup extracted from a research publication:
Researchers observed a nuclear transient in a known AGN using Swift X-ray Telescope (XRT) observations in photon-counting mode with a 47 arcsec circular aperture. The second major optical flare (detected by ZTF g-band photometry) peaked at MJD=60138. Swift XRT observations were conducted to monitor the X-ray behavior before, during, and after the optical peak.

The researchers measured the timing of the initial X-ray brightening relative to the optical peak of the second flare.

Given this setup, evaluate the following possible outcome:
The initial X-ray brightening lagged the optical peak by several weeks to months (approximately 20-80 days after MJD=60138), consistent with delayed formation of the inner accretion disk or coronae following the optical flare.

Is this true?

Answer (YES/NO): NO